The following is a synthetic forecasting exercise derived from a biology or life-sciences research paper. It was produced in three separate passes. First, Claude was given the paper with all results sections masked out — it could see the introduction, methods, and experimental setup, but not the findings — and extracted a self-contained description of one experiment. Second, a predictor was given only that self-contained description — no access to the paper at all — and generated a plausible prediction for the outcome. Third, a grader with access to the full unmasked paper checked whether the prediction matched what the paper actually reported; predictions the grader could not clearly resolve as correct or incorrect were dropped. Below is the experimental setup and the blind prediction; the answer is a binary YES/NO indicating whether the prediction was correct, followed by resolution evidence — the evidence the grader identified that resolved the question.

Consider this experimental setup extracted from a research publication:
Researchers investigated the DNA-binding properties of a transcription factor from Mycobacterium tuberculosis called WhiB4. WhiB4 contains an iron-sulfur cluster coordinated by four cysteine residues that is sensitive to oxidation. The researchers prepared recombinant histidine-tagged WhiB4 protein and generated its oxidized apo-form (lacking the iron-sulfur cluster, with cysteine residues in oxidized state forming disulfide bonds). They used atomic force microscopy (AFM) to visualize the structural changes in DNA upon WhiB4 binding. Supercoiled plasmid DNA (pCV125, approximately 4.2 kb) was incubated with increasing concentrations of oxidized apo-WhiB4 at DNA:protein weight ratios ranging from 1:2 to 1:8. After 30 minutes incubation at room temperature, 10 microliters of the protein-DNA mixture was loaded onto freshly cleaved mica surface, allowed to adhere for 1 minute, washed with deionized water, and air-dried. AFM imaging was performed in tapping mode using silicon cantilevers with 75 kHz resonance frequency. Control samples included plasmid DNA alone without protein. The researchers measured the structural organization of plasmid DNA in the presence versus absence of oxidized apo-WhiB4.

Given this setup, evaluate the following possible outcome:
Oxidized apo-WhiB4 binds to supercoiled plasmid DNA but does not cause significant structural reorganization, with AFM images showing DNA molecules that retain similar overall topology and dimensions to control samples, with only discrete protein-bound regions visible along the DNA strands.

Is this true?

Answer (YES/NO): NO